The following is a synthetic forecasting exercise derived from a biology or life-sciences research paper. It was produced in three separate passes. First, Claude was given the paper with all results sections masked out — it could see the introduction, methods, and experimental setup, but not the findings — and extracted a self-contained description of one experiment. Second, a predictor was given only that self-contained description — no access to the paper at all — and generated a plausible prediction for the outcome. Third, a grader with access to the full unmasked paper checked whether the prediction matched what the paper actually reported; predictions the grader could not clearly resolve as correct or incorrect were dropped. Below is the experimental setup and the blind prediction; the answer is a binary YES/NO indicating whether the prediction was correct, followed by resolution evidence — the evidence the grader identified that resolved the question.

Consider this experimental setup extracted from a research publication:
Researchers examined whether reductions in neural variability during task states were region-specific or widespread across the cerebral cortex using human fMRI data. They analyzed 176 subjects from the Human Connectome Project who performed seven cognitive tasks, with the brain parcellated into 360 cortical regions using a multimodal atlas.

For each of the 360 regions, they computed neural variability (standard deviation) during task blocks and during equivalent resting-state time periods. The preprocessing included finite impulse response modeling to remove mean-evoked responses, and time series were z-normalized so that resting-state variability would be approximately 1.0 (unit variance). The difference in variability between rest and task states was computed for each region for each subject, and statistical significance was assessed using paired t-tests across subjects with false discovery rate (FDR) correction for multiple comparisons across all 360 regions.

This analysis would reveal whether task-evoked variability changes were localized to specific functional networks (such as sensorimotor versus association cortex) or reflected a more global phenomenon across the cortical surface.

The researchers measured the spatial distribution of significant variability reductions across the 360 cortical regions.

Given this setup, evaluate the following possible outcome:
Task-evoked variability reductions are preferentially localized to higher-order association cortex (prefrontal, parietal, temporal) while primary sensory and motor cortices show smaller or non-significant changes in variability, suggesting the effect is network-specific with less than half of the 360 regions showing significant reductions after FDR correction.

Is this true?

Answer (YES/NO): NO